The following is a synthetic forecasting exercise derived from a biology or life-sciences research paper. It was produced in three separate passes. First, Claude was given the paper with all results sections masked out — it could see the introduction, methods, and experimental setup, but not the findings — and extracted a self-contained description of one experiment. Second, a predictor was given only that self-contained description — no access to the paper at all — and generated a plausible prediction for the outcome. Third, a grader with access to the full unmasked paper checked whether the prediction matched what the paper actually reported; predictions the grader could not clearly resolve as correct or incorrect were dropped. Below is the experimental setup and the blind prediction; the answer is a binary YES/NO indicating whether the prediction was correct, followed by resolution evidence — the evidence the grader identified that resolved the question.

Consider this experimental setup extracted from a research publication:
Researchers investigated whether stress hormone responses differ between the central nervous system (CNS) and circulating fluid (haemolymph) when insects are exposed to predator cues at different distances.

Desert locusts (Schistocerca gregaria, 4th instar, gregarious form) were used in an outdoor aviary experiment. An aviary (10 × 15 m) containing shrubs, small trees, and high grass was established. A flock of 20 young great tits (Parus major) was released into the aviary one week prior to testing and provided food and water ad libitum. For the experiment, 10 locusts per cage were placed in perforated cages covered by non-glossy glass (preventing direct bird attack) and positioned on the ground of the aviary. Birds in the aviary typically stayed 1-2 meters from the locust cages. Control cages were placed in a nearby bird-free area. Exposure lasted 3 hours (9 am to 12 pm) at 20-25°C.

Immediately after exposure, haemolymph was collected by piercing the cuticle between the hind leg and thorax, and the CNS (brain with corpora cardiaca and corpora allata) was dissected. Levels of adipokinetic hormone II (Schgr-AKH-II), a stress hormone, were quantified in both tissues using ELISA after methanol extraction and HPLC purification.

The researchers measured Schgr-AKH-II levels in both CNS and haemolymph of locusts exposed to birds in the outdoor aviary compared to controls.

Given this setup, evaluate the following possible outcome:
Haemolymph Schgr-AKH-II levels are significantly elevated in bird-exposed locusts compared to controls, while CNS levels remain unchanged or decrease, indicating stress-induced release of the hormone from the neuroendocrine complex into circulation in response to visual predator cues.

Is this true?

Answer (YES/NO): NO